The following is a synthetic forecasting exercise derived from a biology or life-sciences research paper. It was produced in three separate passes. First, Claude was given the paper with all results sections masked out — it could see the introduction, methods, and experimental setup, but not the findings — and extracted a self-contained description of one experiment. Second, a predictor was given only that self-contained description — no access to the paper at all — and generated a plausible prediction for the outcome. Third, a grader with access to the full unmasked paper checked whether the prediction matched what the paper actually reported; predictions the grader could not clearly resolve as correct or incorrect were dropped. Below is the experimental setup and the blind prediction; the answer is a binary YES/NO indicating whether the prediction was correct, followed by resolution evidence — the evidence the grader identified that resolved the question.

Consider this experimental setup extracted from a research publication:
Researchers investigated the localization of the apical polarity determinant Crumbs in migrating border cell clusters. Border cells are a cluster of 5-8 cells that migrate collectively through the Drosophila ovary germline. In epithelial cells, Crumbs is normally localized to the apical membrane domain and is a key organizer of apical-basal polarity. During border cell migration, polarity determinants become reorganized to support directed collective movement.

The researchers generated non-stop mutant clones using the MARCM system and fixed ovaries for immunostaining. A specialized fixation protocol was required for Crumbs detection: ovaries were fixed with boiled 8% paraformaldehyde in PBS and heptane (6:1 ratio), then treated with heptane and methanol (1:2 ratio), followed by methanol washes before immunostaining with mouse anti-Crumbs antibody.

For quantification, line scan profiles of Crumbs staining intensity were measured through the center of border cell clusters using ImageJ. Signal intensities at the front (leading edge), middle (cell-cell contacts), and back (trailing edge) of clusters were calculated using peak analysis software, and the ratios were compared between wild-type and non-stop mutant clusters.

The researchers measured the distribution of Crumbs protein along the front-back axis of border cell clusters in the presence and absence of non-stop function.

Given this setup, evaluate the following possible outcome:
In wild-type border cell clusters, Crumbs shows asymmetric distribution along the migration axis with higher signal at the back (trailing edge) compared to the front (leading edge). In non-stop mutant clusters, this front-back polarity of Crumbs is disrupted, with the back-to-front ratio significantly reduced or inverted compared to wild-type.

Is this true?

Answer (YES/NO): NO